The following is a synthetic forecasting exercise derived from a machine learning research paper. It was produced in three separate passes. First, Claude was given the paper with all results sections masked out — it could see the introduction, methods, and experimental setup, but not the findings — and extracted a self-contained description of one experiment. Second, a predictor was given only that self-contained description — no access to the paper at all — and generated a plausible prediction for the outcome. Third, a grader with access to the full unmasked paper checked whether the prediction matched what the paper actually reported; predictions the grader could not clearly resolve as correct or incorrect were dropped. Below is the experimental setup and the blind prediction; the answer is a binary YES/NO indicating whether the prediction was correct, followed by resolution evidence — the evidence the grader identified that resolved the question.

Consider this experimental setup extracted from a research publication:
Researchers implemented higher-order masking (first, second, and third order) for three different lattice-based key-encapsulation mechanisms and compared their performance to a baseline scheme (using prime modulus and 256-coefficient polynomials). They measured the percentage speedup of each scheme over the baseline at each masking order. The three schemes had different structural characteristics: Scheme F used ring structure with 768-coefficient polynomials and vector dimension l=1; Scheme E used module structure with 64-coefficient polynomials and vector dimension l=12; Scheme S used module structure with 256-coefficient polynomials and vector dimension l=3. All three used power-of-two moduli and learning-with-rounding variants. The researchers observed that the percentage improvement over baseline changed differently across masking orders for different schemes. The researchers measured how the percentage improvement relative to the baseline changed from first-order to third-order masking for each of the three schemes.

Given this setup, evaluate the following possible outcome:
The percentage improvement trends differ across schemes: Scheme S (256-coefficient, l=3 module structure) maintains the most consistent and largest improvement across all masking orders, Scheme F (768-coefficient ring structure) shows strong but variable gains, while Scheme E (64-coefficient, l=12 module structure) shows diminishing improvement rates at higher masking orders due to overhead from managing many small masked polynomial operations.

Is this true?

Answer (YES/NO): NO